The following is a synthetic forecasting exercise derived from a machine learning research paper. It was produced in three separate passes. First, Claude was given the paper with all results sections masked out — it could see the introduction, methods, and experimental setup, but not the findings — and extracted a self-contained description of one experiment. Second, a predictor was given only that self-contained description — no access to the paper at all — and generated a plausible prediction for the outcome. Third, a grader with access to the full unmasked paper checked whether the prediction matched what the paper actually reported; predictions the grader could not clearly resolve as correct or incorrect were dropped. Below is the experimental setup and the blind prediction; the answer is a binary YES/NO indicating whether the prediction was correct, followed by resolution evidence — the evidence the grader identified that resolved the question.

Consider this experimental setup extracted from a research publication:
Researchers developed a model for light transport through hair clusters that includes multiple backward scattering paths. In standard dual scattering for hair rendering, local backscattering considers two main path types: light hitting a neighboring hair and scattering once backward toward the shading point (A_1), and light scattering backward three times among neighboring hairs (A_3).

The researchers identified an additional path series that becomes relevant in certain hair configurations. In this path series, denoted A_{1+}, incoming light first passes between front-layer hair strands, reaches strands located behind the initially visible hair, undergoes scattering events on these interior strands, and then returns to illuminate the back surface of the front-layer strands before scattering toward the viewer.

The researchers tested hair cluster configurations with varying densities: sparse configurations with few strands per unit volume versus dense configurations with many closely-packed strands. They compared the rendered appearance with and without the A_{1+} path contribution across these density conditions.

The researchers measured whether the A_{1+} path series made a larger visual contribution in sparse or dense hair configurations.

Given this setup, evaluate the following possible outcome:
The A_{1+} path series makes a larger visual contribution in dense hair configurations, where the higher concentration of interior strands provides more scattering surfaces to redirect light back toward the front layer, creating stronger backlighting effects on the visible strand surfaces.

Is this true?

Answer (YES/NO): NO